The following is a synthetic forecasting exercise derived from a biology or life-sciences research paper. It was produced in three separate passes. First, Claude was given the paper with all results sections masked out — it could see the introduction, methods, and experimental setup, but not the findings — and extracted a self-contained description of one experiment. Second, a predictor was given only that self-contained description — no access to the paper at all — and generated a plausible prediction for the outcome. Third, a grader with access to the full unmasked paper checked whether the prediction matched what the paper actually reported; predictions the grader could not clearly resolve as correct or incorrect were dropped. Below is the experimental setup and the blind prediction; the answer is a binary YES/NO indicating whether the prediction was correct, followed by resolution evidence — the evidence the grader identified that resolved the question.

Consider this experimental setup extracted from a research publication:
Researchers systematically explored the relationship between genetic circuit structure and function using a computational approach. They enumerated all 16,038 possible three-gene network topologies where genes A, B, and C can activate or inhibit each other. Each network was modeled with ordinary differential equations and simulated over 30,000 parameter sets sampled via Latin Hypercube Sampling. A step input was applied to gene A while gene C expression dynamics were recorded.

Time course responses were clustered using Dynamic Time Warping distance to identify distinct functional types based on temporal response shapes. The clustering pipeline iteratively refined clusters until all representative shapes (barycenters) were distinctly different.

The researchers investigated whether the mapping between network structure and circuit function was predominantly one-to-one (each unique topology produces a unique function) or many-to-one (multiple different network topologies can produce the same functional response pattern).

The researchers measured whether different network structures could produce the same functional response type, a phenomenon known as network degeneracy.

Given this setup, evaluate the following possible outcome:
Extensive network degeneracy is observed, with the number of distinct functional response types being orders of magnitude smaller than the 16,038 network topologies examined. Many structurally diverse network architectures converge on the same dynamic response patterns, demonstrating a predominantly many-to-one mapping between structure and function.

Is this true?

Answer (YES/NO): YES